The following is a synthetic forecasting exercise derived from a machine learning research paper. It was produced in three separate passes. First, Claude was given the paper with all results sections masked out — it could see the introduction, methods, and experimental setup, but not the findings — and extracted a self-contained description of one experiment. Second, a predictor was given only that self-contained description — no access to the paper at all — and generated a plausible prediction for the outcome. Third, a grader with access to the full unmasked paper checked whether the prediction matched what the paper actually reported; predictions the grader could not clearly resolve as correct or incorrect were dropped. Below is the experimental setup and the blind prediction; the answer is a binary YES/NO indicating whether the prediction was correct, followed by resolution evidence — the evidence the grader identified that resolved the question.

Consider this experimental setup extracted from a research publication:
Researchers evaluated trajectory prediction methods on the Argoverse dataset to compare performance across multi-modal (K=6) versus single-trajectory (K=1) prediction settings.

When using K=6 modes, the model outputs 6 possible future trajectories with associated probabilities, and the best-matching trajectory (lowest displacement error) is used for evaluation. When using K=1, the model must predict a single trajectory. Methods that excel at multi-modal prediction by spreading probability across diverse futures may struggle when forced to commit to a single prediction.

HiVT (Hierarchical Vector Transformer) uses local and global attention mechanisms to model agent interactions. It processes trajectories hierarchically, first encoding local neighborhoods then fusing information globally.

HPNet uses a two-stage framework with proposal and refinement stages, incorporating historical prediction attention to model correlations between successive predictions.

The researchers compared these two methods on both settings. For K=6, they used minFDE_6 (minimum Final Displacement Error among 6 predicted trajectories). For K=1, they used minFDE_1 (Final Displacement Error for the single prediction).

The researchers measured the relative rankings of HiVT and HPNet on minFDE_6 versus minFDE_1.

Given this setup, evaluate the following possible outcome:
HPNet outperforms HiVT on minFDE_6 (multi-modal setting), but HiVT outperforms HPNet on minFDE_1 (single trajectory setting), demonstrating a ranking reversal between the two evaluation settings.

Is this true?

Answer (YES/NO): YES